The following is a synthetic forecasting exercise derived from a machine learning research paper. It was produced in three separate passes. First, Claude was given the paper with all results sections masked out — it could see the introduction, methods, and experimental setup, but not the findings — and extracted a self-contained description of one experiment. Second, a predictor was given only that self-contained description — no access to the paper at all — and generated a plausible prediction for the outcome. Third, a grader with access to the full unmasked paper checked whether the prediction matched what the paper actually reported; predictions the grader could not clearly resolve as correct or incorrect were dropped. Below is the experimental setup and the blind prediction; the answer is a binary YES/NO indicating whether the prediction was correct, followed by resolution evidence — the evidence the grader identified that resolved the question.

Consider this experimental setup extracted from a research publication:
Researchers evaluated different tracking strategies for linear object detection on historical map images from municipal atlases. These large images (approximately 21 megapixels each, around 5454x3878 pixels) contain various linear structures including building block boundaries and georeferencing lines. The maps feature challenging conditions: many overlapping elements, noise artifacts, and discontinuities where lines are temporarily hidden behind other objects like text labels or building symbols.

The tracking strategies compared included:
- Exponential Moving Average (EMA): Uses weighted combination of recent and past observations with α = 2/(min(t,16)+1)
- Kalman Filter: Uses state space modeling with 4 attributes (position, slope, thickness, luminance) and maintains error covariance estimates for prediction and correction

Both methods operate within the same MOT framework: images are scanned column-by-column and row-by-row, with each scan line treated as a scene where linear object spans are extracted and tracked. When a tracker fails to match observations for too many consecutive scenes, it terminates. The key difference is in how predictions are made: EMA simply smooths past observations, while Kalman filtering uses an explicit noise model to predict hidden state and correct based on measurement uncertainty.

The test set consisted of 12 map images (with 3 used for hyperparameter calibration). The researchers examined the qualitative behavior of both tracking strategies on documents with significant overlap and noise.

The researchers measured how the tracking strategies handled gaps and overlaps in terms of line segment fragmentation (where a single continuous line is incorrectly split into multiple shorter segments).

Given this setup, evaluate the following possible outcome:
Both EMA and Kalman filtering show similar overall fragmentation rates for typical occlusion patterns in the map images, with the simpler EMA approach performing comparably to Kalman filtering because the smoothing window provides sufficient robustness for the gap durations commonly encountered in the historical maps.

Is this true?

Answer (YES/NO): NO